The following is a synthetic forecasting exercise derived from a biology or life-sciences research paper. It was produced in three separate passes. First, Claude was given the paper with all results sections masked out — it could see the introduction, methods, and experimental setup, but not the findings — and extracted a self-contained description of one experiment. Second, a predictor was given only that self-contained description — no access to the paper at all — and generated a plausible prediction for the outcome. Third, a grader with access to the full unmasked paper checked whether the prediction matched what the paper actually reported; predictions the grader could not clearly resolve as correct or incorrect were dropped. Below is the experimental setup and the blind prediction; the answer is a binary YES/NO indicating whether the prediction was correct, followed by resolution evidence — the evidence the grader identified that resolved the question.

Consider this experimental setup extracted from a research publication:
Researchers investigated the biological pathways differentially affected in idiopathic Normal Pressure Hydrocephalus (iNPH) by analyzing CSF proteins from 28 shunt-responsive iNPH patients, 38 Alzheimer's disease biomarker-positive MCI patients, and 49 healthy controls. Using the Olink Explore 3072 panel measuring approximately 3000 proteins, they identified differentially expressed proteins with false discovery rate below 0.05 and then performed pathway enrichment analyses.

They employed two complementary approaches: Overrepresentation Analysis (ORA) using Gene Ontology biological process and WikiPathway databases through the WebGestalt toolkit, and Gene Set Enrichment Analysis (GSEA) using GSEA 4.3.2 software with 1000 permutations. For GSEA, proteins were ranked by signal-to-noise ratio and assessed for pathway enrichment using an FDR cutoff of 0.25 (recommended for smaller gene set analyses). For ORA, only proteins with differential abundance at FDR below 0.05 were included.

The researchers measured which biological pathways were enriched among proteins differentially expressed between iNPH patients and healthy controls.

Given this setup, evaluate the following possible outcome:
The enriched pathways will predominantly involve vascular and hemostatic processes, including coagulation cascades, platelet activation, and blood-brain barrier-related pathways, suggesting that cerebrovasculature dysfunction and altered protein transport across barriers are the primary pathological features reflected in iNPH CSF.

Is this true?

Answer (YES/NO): NO